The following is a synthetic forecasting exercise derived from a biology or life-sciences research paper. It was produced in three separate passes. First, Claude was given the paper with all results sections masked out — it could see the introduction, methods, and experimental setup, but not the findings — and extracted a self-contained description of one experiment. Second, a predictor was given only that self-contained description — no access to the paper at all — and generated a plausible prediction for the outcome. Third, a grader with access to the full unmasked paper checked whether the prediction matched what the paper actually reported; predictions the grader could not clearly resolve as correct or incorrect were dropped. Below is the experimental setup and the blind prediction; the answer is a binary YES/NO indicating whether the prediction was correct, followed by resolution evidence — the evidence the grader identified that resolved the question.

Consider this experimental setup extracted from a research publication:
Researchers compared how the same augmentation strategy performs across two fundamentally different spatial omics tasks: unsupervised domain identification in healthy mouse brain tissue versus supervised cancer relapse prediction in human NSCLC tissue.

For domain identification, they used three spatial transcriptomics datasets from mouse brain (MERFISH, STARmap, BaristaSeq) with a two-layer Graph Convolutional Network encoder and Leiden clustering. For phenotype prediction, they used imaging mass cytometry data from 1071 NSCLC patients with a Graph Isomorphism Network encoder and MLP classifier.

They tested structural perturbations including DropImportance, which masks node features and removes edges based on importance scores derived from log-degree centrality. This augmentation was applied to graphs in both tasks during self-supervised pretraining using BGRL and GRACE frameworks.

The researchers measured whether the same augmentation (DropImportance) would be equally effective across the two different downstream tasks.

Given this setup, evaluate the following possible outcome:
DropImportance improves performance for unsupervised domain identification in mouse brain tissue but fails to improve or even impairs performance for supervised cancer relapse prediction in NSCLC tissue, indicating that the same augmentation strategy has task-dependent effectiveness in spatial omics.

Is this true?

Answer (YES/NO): YES